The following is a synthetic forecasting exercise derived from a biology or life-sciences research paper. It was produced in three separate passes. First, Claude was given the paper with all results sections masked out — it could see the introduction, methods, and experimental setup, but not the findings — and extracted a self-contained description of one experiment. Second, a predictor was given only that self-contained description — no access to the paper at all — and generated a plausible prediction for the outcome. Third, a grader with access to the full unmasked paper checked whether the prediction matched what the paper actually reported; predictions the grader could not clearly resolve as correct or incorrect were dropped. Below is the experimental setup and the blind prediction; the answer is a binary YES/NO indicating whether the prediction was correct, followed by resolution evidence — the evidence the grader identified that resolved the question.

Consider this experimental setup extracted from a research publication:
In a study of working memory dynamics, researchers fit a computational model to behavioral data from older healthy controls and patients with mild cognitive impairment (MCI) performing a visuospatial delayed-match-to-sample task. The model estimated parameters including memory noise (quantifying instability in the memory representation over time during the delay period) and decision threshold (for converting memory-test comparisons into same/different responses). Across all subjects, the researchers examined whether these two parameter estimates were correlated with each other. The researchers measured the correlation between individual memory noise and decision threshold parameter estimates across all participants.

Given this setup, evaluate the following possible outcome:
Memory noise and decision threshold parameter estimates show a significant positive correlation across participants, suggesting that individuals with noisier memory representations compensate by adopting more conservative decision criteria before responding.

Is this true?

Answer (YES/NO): YES